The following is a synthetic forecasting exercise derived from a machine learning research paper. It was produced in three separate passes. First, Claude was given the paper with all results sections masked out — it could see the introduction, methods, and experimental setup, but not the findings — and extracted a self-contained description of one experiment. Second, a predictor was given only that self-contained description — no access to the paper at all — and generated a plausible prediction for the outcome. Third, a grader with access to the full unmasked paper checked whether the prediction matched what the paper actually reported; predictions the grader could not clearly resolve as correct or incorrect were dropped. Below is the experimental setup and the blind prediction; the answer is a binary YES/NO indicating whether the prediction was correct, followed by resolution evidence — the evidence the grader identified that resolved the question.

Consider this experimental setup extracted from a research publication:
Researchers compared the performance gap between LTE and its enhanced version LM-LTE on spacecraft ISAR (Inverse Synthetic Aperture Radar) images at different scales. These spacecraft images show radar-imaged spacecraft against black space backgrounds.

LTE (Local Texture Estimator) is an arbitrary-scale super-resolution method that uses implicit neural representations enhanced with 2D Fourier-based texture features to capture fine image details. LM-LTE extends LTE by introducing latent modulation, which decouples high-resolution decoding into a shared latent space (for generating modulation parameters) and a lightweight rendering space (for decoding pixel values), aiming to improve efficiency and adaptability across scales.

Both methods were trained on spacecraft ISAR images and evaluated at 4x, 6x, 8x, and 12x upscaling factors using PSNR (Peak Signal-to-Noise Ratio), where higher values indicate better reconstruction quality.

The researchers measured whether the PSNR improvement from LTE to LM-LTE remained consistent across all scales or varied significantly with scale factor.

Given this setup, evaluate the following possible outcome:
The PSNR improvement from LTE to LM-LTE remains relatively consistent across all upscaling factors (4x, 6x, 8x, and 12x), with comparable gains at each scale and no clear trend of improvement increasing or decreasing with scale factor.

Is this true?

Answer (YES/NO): NO